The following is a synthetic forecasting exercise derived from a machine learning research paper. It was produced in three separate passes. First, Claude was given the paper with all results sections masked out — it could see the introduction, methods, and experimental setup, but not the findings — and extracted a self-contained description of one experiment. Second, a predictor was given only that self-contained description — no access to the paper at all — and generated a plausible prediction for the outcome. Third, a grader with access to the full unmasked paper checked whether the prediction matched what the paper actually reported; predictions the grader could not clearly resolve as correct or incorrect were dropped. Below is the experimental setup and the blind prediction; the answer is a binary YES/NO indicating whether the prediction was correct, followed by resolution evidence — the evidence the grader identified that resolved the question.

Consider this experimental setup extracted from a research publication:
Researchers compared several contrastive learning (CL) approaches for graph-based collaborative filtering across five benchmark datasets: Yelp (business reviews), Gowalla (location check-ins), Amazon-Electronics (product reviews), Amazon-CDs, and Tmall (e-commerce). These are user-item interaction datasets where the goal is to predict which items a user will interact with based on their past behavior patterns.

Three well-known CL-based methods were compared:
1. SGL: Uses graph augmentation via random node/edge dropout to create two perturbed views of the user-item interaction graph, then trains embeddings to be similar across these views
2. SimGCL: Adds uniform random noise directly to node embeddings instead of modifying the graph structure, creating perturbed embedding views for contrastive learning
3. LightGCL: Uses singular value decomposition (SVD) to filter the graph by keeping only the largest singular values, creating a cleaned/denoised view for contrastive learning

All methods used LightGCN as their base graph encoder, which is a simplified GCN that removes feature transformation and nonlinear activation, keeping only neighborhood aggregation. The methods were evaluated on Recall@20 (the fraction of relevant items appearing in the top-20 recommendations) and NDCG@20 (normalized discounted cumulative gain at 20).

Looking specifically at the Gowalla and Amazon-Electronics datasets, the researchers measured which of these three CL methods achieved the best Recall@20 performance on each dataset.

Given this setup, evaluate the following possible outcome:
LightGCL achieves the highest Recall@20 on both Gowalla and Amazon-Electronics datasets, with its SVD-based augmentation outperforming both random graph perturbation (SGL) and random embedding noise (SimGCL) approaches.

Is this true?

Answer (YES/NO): NO